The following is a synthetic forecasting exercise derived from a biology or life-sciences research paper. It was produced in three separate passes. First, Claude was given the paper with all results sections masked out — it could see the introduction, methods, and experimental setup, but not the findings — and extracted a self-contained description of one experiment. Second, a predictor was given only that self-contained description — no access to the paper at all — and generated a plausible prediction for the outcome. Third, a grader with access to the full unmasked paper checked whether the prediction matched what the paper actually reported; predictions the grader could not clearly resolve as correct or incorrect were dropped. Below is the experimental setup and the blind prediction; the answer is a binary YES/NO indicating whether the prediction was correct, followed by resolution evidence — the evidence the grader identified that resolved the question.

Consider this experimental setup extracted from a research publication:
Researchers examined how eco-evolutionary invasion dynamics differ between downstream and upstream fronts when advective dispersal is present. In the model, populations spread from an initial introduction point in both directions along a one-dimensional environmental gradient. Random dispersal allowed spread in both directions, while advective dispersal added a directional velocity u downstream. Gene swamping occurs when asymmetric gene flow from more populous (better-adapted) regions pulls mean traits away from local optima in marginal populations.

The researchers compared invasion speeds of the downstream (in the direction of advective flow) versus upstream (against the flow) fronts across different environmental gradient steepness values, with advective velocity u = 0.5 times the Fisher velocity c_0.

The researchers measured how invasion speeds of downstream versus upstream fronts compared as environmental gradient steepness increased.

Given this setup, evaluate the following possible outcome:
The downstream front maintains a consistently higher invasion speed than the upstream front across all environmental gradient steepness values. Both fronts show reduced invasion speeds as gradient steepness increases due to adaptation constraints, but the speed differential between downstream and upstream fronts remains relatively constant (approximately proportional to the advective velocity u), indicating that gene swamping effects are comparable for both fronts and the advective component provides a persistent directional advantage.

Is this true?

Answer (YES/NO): NO